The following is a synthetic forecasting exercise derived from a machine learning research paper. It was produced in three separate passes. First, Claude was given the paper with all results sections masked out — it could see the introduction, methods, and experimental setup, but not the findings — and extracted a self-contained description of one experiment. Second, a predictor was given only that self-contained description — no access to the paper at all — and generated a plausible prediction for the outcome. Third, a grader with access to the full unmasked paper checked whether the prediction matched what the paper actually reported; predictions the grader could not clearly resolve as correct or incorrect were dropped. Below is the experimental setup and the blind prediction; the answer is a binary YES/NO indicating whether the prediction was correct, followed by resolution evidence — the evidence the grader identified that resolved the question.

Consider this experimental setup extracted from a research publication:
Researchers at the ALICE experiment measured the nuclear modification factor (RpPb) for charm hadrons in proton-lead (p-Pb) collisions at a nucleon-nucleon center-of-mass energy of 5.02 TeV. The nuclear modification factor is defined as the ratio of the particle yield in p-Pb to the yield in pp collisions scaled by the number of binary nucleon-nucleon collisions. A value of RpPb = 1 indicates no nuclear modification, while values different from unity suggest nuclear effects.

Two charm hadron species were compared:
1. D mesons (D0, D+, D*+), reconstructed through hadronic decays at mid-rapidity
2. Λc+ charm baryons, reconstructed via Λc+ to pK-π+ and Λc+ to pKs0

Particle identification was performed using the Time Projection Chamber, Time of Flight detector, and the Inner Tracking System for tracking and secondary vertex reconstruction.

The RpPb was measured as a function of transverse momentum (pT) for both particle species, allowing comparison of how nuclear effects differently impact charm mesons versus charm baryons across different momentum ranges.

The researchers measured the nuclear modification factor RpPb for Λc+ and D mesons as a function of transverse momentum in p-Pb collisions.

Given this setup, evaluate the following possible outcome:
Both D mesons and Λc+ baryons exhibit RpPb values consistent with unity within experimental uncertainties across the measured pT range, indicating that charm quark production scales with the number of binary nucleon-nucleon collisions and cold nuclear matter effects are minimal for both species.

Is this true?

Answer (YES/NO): NO